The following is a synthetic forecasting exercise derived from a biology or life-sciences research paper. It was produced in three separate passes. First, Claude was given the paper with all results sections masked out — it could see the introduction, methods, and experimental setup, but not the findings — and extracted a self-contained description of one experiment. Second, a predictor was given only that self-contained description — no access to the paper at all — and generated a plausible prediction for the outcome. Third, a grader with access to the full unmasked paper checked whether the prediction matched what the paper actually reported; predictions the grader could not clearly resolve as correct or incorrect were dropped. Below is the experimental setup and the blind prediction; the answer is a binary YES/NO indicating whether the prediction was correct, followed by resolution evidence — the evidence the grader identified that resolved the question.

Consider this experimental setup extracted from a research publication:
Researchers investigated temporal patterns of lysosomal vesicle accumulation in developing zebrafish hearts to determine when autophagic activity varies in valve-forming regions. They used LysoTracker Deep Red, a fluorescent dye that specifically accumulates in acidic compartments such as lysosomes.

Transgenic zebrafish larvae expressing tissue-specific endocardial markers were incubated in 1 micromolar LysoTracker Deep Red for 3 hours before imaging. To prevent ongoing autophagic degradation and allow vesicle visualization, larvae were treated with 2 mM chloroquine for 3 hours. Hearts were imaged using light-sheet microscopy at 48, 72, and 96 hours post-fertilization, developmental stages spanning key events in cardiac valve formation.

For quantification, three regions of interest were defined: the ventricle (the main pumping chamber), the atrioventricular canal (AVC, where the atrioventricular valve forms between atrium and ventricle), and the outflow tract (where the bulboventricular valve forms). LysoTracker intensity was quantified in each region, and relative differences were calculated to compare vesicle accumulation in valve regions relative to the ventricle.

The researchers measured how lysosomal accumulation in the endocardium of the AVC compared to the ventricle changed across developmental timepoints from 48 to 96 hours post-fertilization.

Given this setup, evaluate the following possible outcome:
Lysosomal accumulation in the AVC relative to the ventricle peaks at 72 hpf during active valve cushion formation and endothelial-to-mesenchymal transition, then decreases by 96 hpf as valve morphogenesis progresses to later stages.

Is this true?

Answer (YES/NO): NO